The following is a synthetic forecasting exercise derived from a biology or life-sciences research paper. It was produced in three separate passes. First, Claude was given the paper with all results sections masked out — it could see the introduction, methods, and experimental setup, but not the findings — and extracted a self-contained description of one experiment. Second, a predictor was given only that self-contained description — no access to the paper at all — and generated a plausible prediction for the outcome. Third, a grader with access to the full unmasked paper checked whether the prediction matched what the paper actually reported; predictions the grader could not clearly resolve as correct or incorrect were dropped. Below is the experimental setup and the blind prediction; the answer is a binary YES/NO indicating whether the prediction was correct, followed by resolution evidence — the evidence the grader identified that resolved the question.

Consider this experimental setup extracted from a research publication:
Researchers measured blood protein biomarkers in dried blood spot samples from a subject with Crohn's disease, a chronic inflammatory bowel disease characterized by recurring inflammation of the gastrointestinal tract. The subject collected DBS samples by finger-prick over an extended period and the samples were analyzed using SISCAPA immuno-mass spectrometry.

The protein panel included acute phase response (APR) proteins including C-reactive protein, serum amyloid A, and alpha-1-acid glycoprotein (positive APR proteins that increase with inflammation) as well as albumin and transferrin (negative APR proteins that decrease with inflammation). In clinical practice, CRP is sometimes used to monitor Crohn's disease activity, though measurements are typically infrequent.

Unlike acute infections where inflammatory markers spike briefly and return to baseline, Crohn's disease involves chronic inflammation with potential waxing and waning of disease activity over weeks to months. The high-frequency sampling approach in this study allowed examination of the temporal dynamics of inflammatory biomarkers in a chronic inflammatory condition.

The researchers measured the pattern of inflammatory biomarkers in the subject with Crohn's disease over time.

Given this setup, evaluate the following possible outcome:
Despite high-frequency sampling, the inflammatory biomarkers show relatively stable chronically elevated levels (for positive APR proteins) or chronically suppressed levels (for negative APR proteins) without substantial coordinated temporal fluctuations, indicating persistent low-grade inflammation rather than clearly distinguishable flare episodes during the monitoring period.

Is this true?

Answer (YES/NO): NO